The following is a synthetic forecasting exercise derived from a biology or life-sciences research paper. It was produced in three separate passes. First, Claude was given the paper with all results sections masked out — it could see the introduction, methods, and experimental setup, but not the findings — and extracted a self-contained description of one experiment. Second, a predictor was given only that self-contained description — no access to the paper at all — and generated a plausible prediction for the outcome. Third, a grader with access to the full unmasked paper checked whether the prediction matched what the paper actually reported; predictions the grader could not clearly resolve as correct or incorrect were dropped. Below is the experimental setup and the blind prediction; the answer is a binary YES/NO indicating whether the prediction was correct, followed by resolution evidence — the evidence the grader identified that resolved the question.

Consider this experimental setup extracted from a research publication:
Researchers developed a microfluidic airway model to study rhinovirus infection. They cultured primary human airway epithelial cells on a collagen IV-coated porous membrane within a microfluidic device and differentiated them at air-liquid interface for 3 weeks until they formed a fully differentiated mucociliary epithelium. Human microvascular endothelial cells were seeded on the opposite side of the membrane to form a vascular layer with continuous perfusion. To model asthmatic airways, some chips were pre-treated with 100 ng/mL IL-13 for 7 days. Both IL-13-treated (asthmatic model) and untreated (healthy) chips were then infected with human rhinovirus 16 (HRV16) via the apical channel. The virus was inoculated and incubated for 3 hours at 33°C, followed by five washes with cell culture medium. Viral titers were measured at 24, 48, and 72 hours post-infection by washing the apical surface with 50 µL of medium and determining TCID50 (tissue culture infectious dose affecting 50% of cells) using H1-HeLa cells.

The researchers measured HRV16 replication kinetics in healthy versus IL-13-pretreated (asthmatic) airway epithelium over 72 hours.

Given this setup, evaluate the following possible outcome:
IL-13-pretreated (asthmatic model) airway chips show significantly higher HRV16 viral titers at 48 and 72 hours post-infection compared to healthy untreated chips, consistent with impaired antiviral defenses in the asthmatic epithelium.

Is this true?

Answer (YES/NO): NO